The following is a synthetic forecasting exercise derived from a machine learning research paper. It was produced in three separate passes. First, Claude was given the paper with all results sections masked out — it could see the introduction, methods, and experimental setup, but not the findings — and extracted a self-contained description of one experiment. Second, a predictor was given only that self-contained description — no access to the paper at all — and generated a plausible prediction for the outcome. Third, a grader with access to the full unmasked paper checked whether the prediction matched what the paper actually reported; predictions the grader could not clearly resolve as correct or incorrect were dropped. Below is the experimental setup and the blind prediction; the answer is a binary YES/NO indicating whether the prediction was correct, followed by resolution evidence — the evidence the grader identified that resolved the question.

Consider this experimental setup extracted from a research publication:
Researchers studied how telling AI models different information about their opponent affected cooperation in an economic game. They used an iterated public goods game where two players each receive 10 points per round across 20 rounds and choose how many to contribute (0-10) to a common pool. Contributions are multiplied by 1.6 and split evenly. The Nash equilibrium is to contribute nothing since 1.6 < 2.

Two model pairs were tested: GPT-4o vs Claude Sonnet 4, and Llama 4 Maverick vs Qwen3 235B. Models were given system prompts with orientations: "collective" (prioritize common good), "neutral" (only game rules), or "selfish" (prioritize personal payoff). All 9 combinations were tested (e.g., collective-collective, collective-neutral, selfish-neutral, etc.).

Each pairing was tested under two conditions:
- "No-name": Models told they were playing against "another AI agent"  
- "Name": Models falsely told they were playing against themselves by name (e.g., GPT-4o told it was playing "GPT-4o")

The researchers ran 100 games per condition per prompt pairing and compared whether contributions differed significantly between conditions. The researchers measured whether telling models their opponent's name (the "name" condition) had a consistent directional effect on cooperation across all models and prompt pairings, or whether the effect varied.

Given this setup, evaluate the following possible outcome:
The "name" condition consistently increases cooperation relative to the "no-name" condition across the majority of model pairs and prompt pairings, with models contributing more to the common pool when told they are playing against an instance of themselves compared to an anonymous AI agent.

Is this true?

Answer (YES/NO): NO